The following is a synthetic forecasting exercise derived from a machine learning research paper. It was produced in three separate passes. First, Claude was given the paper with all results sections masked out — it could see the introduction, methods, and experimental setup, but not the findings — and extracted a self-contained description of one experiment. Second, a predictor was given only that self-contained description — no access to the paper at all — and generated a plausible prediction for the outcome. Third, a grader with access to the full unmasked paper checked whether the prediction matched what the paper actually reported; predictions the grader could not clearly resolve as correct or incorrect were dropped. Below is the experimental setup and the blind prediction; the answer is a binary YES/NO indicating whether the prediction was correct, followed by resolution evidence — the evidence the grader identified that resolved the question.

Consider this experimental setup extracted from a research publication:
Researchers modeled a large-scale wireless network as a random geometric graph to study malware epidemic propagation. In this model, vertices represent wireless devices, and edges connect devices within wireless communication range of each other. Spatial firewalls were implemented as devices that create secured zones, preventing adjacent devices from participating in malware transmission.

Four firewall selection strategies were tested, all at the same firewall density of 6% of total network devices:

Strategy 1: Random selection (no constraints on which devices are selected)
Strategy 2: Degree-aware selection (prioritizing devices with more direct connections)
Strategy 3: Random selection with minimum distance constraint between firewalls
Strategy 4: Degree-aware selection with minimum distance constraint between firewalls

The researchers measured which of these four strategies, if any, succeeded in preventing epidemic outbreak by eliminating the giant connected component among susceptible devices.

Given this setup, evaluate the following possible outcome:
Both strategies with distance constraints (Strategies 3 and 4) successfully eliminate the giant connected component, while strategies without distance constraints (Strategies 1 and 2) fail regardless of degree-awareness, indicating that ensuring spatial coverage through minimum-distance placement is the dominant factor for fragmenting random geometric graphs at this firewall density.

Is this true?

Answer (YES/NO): NO